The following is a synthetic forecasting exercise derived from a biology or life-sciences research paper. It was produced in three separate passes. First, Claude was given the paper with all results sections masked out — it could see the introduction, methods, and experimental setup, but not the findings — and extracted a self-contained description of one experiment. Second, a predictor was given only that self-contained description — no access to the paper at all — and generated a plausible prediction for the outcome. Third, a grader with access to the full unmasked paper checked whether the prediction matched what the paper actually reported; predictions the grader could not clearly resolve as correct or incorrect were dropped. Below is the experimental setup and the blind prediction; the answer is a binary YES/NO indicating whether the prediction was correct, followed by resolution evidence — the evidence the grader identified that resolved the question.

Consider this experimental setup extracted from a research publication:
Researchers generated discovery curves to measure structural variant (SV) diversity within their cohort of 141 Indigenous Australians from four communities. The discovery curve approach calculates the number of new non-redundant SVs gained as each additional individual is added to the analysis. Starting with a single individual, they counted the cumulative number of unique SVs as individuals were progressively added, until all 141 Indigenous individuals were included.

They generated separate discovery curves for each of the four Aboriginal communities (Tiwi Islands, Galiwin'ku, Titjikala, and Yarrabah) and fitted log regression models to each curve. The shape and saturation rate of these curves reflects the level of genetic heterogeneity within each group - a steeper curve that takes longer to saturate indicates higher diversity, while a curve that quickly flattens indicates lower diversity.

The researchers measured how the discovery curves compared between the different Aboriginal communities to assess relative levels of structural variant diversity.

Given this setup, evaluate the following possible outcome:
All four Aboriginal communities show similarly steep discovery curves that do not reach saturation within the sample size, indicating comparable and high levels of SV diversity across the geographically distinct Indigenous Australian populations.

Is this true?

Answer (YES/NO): NO